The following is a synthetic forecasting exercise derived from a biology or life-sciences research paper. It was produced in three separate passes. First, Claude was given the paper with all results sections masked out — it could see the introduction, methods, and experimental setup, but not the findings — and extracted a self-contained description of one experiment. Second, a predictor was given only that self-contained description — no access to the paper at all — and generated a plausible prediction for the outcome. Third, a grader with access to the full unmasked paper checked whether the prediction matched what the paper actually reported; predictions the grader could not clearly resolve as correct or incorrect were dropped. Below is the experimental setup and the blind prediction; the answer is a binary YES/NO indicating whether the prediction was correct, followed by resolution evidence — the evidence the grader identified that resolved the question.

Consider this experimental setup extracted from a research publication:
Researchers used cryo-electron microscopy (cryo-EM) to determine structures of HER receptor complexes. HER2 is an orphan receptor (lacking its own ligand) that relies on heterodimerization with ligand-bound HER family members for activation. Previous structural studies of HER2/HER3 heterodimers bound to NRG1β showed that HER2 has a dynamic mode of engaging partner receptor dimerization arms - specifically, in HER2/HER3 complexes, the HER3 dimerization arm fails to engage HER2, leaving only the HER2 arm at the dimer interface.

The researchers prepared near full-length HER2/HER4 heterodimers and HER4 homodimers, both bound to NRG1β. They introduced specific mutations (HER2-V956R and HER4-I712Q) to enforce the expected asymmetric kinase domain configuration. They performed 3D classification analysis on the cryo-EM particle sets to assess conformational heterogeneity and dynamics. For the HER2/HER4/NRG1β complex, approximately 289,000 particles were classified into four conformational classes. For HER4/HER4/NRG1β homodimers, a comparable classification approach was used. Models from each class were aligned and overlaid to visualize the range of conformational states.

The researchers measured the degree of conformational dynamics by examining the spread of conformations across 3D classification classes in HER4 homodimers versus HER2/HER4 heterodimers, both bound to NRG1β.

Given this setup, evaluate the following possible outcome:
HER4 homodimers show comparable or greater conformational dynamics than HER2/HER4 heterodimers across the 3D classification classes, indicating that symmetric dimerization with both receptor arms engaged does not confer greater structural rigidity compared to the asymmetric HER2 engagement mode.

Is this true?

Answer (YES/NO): YES